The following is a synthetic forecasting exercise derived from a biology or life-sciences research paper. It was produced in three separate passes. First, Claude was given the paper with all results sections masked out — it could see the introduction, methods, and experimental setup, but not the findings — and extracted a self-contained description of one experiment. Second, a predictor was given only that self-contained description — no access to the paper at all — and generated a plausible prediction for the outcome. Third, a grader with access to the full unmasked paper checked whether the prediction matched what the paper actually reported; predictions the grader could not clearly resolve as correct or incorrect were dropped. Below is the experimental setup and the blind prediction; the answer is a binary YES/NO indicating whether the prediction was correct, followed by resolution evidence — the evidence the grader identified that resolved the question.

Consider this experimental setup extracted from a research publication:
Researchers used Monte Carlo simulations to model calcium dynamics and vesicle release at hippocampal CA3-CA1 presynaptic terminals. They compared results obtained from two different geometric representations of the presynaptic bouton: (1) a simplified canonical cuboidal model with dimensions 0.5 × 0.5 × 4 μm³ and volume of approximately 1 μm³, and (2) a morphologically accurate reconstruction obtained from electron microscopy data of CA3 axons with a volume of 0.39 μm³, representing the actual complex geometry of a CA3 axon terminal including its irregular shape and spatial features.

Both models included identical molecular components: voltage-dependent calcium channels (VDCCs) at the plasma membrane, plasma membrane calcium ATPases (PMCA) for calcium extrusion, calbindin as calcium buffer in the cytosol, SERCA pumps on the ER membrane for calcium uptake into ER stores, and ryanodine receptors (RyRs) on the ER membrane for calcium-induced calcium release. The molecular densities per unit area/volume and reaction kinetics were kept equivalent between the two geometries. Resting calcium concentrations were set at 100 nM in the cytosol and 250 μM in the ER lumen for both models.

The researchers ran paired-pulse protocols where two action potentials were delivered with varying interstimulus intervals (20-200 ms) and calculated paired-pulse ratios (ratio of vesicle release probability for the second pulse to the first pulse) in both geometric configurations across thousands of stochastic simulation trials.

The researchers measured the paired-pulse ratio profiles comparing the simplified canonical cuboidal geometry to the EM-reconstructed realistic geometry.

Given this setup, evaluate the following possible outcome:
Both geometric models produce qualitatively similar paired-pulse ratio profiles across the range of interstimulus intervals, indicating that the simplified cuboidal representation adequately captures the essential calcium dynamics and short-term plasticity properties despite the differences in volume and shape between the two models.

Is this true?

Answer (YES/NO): YES